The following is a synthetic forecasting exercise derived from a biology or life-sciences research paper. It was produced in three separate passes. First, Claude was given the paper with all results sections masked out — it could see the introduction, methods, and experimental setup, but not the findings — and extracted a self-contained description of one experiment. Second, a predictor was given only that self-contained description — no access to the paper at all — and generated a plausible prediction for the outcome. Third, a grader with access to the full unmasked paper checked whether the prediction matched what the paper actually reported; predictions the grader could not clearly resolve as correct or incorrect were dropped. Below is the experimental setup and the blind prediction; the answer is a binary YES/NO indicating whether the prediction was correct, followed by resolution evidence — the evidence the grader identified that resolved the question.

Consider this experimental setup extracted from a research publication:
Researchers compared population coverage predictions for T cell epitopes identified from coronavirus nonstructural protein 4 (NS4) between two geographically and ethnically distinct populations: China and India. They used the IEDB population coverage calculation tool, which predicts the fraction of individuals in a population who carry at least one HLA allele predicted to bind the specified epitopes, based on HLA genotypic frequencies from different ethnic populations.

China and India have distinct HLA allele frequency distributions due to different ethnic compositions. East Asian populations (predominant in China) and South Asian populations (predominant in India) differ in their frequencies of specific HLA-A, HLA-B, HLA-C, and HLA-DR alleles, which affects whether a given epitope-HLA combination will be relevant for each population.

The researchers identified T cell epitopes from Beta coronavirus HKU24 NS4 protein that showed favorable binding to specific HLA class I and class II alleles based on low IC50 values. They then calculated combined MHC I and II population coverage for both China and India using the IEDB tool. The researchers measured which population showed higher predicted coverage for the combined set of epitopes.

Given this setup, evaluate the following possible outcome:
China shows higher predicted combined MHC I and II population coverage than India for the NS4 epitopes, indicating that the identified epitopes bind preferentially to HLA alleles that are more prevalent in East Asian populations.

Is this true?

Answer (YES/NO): YES